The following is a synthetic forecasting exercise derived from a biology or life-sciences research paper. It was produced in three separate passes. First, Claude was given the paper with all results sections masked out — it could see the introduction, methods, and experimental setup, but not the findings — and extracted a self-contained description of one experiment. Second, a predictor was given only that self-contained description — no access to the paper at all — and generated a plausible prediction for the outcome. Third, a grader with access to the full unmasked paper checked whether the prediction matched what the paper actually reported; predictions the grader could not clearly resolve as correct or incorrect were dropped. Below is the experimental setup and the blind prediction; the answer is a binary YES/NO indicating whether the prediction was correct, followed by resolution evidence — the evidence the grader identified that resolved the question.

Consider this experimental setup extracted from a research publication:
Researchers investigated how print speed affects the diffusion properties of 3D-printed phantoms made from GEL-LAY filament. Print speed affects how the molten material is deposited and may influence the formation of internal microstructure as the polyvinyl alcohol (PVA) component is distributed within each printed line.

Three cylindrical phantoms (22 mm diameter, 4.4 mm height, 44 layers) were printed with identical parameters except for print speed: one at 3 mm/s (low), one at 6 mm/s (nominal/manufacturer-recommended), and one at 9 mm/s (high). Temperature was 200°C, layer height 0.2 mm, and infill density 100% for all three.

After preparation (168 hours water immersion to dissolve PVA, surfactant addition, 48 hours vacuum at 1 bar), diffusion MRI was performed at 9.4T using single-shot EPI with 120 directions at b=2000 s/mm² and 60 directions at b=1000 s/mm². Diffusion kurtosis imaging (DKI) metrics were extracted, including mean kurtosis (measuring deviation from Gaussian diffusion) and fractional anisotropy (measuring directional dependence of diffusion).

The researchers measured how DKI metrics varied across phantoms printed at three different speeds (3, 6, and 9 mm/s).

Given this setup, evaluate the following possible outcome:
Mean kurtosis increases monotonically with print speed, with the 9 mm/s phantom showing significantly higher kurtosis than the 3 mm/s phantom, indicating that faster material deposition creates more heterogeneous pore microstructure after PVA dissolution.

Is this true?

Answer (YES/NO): NO